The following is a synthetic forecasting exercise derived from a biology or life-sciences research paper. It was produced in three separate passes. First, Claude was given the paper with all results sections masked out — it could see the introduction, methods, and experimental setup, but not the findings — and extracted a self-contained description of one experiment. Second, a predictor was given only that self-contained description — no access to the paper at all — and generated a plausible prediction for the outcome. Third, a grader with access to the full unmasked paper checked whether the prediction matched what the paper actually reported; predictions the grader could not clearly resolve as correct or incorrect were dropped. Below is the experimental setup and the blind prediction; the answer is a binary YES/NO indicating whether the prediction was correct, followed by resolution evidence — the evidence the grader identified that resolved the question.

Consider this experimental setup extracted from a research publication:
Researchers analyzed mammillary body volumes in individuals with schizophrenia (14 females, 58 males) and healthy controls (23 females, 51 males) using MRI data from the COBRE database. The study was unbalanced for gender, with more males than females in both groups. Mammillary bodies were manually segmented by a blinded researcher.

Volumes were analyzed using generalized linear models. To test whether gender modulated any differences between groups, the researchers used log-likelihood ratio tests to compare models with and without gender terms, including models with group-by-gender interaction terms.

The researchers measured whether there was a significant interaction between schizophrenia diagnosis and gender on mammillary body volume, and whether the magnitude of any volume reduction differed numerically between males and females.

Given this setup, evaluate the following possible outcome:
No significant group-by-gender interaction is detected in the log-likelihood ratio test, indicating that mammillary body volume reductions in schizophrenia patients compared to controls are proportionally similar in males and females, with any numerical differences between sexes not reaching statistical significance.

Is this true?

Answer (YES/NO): YES